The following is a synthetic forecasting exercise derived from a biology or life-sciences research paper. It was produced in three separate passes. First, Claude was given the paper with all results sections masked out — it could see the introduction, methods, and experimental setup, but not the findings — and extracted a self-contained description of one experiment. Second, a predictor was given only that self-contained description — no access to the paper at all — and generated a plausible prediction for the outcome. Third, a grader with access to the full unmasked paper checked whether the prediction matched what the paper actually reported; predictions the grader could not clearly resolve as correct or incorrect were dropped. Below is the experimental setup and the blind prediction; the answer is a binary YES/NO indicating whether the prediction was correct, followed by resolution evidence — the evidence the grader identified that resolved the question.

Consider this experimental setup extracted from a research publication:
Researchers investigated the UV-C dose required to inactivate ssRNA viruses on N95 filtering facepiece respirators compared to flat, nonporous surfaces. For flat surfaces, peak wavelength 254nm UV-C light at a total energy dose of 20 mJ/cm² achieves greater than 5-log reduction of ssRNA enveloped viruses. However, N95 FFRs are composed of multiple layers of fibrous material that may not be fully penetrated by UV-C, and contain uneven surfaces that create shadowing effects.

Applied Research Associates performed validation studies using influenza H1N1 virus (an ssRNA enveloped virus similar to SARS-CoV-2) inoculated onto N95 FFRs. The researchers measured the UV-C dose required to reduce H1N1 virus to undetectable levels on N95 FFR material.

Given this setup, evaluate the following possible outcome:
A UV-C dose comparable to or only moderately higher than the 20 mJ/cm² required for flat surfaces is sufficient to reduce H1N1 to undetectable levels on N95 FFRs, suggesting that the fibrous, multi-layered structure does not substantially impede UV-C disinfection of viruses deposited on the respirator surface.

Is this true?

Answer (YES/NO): NO